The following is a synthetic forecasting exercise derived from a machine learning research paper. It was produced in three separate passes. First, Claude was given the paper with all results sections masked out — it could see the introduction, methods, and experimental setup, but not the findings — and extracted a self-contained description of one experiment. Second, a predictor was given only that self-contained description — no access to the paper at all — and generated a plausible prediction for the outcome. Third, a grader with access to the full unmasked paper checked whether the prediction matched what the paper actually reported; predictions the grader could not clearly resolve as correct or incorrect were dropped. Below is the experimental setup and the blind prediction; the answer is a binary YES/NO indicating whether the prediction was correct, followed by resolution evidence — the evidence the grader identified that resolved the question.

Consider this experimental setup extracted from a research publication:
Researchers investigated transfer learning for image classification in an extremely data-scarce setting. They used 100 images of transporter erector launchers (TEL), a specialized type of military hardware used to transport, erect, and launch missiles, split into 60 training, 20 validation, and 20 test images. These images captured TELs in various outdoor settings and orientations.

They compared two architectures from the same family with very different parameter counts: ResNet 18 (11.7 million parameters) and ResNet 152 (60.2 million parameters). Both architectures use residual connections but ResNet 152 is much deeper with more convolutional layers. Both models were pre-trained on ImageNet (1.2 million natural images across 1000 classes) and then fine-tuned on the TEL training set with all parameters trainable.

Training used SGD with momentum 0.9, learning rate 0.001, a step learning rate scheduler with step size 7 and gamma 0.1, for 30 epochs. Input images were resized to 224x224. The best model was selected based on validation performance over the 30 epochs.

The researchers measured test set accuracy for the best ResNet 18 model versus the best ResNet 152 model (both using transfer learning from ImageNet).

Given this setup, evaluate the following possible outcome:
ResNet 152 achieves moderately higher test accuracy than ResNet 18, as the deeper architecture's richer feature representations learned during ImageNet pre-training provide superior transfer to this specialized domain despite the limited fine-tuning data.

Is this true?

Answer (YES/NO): YES